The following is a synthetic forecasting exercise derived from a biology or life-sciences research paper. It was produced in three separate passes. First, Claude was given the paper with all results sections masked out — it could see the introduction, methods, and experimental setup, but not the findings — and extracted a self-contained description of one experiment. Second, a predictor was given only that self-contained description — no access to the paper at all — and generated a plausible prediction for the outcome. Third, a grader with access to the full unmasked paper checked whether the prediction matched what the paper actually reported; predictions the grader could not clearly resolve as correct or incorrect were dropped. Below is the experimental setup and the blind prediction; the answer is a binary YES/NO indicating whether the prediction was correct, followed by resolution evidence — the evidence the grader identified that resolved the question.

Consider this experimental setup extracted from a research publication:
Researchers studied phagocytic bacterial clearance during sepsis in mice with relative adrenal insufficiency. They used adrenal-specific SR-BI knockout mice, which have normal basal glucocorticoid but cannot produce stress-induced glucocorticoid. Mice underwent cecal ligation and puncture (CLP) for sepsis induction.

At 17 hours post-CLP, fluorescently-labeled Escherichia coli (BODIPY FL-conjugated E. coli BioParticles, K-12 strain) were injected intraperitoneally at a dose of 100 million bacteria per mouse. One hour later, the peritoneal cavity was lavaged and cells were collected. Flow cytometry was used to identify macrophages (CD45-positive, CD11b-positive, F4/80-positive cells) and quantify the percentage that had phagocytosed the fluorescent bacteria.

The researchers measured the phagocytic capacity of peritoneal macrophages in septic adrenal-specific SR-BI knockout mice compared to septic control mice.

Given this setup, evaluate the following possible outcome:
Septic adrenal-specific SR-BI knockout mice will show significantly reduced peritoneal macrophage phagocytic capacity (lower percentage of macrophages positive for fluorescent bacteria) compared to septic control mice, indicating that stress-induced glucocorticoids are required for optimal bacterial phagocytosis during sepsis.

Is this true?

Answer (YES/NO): YES